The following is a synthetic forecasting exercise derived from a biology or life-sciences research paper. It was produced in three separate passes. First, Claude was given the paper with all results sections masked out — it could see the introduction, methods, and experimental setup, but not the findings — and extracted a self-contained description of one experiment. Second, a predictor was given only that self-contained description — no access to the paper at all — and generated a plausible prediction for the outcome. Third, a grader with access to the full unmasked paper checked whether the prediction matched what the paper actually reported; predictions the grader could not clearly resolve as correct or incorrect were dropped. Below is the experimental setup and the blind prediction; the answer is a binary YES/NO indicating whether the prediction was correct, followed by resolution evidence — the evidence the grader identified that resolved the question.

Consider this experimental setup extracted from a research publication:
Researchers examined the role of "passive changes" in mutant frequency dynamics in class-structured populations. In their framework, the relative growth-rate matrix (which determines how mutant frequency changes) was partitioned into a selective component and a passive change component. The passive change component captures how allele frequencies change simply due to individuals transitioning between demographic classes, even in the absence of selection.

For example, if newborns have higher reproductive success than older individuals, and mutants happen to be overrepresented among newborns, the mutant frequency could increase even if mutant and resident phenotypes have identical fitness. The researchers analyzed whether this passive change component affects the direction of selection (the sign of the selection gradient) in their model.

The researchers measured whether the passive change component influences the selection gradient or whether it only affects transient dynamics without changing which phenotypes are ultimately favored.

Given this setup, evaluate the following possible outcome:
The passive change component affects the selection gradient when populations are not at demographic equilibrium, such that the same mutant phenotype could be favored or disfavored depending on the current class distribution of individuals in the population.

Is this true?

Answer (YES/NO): NO